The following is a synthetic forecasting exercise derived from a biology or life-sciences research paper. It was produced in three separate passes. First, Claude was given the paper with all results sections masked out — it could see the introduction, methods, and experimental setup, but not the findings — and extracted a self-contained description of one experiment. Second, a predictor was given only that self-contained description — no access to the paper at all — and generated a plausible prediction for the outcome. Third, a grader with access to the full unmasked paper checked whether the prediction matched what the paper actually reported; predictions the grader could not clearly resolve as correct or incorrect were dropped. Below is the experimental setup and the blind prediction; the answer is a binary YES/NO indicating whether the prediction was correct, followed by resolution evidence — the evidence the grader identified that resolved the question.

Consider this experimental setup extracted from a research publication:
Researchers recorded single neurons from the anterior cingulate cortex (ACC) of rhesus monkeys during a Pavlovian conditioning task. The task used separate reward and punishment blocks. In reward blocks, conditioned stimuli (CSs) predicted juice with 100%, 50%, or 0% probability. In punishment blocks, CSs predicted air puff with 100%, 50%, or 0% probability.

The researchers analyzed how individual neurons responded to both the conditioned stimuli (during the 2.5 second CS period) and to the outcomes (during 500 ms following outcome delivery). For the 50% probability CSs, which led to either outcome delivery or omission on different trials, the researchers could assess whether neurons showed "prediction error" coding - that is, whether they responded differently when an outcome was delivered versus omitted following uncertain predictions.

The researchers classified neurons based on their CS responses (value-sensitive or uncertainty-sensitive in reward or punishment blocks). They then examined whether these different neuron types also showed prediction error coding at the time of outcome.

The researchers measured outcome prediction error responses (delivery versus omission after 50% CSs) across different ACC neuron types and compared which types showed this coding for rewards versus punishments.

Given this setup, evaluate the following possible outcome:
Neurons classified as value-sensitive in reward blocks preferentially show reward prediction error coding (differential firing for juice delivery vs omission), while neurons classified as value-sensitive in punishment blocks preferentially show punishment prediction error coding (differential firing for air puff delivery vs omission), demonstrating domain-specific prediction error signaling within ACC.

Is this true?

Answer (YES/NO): NO